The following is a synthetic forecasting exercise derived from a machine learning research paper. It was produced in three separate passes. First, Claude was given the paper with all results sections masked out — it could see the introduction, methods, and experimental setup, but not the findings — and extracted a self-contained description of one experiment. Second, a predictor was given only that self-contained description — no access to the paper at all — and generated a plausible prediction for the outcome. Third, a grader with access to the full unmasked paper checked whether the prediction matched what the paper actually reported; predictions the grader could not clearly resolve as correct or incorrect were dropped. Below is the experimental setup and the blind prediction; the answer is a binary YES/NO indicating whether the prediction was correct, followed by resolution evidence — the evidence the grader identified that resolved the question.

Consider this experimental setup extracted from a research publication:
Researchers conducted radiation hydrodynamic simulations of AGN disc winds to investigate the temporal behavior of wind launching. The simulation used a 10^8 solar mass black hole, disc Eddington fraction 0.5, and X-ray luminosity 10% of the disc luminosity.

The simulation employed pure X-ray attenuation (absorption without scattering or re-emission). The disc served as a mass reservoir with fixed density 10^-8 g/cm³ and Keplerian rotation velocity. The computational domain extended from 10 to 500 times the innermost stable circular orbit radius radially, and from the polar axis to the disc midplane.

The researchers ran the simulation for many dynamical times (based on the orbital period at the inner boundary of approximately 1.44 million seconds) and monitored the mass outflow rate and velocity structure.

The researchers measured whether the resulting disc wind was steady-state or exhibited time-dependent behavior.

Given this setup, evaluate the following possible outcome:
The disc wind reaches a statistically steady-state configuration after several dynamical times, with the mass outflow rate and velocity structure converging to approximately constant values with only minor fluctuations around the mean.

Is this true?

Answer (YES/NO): NO